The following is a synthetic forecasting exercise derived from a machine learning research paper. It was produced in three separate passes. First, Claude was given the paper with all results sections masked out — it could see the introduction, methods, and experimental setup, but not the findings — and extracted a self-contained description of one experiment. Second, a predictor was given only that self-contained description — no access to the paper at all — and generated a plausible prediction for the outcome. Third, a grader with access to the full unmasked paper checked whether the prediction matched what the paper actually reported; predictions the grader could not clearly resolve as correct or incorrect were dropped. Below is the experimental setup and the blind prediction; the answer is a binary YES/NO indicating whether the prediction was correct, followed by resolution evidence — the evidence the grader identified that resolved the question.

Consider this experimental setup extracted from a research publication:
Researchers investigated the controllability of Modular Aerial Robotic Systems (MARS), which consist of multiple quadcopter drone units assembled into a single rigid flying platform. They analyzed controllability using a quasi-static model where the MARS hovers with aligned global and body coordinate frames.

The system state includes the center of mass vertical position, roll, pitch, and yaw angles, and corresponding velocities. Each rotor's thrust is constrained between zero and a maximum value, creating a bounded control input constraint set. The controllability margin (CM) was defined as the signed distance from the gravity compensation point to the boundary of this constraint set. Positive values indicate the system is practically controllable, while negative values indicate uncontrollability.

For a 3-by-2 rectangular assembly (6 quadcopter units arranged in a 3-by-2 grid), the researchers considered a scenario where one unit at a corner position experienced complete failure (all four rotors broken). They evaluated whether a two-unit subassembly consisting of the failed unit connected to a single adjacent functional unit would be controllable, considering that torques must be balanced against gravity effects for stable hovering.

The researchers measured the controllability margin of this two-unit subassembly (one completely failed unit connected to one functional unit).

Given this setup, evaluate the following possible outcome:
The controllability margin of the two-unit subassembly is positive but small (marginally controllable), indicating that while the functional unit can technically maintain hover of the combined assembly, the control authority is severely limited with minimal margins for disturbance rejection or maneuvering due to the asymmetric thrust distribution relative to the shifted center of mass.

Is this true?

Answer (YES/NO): NO